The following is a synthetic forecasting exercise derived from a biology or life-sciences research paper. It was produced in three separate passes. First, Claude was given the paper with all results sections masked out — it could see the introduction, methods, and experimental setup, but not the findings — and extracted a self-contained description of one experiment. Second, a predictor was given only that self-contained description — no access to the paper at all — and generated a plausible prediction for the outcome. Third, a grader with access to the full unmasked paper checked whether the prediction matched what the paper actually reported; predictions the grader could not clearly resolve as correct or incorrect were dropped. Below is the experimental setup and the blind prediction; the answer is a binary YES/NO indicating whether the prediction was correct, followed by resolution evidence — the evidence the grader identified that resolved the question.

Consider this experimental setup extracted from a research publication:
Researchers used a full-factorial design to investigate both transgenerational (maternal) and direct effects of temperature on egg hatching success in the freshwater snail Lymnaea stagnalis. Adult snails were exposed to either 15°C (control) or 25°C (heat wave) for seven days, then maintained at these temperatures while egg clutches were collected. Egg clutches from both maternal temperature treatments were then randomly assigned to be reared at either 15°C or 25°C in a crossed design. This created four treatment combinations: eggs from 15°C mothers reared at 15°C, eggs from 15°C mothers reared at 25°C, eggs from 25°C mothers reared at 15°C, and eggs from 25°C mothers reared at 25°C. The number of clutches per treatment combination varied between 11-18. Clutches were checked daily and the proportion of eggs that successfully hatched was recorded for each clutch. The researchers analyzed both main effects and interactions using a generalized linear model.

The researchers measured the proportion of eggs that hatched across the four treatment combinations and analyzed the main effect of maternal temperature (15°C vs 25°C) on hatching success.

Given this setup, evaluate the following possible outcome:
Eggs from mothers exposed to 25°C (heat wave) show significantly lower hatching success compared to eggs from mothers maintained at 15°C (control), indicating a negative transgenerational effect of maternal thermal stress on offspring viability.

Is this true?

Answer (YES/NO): NO